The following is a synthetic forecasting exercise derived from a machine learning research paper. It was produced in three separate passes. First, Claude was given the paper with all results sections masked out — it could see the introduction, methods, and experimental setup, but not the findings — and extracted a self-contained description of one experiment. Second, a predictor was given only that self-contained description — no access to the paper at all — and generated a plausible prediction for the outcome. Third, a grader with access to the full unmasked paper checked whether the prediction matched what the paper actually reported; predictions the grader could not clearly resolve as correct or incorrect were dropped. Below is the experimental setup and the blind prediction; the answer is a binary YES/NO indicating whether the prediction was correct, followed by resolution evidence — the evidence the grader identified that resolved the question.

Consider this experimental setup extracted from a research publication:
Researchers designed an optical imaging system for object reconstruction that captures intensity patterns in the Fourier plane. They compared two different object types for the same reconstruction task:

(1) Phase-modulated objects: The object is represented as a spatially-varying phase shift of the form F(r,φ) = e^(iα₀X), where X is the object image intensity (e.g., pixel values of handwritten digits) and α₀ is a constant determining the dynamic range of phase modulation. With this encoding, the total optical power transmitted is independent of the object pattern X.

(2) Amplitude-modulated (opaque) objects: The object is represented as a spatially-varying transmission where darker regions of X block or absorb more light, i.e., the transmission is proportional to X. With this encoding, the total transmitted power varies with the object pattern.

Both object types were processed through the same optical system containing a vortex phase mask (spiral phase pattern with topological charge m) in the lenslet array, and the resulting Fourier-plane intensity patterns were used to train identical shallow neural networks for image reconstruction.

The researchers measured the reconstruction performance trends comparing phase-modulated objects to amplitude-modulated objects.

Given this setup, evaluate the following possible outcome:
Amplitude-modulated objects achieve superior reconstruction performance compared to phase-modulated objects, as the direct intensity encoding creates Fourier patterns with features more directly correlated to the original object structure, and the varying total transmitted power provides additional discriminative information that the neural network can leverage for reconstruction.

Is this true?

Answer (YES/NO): NO